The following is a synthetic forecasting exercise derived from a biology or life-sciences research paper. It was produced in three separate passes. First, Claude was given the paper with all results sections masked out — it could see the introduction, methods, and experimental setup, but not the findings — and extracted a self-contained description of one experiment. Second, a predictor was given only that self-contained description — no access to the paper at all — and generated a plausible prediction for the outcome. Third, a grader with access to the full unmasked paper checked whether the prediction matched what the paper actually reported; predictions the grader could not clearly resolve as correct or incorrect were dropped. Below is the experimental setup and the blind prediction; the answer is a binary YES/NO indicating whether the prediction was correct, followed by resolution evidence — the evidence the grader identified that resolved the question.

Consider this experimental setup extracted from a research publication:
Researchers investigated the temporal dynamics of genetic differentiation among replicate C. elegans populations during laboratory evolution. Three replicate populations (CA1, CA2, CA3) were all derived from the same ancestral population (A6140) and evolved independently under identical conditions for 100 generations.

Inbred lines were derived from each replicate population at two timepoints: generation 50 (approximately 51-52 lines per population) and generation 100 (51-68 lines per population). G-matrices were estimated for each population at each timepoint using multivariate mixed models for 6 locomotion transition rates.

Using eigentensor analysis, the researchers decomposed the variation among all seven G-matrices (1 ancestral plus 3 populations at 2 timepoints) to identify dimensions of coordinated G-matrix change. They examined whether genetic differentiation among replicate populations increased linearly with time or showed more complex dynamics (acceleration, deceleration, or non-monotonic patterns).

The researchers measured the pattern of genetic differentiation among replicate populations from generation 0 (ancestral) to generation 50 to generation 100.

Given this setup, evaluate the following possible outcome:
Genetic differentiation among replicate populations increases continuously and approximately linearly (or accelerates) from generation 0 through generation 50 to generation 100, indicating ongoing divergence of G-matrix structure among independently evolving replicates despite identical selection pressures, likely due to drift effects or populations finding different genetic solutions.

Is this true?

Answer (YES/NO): NO